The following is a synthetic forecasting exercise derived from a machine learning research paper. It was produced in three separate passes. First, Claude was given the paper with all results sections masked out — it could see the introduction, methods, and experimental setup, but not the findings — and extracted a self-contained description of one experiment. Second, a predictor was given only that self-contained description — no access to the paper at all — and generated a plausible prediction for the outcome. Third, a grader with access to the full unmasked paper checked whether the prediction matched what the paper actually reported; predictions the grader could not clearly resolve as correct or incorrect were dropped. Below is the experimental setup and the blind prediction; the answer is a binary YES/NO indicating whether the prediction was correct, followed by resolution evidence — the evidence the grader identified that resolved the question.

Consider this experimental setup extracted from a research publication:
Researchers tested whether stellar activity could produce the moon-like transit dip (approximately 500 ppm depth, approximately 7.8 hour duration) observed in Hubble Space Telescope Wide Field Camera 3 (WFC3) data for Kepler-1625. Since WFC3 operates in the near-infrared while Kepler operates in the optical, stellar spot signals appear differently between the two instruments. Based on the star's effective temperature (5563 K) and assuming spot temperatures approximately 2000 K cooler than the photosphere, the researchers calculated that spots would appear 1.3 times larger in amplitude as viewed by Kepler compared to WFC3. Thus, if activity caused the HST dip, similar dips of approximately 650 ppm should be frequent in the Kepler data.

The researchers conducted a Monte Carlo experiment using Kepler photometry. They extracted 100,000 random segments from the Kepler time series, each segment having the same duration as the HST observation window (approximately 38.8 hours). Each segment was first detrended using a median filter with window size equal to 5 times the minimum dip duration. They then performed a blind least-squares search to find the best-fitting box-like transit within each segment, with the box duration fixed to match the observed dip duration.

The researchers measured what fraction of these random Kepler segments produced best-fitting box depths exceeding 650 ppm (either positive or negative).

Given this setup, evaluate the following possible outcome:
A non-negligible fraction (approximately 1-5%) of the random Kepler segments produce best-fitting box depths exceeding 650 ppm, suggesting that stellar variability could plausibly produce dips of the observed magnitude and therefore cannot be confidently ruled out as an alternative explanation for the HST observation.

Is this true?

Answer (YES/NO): NO